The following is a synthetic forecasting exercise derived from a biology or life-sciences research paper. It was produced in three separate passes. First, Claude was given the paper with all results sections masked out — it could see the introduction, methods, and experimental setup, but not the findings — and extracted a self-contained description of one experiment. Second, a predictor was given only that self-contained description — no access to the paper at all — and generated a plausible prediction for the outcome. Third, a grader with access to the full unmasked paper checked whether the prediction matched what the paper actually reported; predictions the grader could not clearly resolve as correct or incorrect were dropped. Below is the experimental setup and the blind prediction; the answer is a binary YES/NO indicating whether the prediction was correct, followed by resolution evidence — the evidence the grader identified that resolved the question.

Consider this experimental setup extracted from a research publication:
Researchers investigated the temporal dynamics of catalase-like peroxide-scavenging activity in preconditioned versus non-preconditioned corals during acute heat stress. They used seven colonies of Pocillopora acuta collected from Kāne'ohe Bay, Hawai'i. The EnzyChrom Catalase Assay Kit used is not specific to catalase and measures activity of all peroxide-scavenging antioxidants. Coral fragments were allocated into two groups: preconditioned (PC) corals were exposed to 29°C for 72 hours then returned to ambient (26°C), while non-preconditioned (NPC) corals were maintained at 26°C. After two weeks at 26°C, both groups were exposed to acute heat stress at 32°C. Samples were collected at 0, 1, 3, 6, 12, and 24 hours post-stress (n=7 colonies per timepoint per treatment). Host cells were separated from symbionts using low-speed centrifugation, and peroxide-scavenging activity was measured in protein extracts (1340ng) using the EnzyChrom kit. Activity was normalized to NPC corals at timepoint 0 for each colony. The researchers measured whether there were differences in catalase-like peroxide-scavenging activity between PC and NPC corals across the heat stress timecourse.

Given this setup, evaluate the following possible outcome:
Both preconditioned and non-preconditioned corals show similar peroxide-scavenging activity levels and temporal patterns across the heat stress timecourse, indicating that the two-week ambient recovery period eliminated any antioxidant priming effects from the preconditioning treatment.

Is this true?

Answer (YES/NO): NO